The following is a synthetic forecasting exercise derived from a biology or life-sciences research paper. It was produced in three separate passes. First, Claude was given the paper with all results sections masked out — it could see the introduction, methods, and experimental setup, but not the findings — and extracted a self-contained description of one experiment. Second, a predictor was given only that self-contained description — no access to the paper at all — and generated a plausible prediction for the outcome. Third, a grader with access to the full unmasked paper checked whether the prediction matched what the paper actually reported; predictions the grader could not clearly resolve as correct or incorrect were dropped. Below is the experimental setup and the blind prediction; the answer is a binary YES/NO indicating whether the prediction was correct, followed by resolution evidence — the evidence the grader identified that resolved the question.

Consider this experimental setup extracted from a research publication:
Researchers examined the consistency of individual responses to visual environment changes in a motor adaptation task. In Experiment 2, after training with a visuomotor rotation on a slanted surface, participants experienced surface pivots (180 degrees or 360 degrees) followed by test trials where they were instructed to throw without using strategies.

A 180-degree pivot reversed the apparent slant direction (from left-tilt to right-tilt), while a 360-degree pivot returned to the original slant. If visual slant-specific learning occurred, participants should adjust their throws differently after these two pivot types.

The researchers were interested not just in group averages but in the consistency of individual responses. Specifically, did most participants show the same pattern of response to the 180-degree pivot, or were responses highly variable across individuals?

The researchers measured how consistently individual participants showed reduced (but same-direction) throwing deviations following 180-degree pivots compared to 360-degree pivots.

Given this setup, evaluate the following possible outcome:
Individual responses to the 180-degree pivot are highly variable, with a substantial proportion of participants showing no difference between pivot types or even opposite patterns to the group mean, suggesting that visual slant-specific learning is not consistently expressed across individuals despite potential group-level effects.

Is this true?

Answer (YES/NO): NO